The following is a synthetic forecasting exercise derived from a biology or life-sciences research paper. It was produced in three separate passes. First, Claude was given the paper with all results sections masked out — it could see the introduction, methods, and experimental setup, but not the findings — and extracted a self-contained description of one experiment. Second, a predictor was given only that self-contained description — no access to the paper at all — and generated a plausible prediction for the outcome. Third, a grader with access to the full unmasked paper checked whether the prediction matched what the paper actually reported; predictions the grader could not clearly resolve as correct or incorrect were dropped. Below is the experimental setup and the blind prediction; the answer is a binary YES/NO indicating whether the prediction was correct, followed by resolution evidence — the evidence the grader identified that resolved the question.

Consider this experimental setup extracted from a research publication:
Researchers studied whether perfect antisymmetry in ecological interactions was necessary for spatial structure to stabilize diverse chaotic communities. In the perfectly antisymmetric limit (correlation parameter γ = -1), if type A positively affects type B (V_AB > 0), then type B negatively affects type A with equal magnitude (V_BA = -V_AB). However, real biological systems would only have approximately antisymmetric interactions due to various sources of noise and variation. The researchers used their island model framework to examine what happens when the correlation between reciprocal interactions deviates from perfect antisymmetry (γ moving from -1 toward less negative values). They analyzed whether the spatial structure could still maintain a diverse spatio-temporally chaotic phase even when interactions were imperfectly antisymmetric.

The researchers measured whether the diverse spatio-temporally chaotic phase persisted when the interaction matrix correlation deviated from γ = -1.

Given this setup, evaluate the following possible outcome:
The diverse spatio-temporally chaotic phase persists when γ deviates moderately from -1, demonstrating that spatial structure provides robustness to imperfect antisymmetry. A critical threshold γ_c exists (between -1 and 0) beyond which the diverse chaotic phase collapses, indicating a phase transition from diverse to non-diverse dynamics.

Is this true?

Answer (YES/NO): NO